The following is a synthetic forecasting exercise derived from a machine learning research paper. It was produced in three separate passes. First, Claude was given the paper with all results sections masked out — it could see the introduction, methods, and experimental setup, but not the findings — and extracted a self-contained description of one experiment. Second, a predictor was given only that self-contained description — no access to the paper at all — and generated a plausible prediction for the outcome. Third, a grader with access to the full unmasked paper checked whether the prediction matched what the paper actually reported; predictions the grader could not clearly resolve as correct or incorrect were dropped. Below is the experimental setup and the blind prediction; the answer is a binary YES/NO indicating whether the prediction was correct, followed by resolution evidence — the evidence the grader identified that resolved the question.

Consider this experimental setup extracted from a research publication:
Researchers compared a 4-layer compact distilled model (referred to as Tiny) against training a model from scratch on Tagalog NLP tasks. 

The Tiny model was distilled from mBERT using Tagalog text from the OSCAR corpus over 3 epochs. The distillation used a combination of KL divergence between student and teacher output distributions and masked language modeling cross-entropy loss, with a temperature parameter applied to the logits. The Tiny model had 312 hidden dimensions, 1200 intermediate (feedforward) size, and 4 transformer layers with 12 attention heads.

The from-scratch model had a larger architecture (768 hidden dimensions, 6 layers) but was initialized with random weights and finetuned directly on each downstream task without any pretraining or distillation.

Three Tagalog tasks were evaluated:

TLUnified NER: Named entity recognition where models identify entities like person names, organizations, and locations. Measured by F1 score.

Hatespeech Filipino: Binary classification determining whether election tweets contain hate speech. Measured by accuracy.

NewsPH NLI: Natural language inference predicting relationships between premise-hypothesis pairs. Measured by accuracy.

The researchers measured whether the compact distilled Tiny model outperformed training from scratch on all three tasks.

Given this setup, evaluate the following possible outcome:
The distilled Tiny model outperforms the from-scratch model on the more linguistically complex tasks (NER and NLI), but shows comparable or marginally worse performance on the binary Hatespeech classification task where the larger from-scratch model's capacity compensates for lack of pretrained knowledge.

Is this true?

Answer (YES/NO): YES